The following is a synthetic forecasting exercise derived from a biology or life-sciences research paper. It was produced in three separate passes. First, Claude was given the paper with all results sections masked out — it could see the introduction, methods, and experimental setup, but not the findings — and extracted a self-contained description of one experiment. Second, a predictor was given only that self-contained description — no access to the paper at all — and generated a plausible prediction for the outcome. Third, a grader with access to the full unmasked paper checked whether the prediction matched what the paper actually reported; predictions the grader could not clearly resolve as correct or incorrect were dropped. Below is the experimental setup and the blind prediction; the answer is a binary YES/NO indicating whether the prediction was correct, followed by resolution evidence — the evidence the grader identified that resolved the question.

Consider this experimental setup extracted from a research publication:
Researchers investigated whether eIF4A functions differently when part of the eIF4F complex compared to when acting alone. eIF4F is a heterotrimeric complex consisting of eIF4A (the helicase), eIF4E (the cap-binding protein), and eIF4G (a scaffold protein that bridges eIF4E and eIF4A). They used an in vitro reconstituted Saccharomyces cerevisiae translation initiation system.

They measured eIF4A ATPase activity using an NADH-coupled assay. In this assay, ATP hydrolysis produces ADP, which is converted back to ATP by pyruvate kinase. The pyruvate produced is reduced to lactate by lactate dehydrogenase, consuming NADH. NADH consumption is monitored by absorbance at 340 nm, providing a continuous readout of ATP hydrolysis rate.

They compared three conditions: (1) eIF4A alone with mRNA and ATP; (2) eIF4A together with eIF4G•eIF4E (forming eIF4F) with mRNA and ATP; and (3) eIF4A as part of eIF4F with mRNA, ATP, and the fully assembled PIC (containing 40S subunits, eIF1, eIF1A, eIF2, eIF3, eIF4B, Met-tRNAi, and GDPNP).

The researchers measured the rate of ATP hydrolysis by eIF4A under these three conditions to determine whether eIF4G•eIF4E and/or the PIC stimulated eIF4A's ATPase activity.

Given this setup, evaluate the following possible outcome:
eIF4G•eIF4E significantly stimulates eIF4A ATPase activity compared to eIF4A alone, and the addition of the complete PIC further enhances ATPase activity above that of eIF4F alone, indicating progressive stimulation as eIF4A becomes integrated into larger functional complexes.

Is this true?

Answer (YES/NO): YES